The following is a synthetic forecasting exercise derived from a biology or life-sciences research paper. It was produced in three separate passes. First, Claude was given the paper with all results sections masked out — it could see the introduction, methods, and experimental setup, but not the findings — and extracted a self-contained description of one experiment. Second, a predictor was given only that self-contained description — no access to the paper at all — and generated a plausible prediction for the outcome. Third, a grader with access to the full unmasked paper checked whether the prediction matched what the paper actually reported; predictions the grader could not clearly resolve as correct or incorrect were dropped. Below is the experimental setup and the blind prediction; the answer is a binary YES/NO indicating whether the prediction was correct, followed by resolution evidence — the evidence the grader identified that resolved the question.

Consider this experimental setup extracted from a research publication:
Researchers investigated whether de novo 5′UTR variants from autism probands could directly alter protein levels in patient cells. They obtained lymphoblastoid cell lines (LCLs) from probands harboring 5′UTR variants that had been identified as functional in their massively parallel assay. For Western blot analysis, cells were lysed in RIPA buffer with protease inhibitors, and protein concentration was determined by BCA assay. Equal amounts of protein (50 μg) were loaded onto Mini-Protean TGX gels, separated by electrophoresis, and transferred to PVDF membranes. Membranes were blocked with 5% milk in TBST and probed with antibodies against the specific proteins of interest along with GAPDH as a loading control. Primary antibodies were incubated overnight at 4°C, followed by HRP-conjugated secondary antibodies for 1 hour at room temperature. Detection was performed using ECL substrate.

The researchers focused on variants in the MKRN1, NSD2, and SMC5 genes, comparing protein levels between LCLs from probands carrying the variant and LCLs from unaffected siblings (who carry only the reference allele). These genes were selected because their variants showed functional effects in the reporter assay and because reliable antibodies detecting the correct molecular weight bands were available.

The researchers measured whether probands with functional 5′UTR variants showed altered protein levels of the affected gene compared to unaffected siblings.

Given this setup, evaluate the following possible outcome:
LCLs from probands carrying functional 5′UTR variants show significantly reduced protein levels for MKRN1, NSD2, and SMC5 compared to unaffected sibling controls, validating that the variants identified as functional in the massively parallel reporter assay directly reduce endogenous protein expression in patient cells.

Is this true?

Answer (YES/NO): NO